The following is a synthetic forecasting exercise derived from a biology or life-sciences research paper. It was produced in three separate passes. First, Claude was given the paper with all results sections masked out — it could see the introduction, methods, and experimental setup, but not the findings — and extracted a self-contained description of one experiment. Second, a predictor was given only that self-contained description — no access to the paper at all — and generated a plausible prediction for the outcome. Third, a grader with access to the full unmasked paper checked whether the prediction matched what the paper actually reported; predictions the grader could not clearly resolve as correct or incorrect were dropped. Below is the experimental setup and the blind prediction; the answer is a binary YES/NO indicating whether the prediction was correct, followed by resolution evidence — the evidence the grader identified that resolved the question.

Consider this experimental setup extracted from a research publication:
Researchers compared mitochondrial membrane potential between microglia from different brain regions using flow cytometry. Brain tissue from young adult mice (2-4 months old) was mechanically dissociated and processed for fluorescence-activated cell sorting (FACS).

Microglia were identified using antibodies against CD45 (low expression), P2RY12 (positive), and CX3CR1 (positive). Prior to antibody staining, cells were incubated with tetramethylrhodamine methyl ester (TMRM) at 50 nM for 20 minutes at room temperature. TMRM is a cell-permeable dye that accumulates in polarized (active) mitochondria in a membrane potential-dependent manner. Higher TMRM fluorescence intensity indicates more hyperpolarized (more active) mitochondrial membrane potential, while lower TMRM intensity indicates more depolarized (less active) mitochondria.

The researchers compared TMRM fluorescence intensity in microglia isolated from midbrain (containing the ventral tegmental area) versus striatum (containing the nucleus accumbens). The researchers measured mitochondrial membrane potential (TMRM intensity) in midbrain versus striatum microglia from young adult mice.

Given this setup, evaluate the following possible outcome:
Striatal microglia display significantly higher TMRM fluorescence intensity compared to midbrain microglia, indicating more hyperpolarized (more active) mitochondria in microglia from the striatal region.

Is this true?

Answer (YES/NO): YES